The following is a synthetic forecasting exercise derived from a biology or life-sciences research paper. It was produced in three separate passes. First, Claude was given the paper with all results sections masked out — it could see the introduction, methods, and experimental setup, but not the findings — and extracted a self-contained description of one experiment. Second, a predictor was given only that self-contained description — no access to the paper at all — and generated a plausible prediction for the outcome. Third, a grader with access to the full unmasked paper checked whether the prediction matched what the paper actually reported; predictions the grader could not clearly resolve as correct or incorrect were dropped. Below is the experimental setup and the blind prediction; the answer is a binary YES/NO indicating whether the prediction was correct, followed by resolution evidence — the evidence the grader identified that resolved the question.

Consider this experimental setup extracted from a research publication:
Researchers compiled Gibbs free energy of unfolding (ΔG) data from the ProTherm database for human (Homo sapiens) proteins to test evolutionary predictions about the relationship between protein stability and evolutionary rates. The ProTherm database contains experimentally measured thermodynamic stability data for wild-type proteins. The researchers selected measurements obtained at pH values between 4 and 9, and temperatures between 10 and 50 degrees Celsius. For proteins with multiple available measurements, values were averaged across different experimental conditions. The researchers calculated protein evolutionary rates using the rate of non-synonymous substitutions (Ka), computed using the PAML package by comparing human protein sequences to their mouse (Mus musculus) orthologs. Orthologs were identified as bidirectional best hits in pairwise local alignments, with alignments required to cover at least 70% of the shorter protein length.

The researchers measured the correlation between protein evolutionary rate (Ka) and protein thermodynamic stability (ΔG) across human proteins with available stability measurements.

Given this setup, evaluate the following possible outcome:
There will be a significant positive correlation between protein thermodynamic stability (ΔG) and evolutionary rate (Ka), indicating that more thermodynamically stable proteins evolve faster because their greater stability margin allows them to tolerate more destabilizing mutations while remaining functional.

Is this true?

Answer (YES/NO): NO